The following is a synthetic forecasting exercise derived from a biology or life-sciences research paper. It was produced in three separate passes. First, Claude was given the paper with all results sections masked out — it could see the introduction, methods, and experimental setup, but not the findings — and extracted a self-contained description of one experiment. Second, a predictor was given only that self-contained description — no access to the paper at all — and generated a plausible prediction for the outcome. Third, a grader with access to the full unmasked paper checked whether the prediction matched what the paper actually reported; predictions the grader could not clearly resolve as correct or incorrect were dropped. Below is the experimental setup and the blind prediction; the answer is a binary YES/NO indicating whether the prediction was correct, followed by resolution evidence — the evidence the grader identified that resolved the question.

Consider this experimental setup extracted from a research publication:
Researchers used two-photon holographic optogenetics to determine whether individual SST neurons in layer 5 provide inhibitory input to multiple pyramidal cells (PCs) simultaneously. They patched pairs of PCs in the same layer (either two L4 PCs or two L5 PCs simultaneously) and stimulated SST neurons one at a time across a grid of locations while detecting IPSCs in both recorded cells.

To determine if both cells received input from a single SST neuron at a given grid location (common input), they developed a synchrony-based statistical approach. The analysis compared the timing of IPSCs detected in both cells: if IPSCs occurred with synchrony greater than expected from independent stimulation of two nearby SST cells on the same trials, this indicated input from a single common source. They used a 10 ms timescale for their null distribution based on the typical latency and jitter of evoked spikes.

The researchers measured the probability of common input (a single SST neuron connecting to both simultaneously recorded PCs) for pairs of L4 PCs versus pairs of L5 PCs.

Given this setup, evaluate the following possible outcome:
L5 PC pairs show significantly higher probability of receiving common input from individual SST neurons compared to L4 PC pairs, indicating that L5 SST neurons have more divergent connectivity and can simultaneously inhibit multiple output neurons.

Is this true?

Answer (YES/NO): NO